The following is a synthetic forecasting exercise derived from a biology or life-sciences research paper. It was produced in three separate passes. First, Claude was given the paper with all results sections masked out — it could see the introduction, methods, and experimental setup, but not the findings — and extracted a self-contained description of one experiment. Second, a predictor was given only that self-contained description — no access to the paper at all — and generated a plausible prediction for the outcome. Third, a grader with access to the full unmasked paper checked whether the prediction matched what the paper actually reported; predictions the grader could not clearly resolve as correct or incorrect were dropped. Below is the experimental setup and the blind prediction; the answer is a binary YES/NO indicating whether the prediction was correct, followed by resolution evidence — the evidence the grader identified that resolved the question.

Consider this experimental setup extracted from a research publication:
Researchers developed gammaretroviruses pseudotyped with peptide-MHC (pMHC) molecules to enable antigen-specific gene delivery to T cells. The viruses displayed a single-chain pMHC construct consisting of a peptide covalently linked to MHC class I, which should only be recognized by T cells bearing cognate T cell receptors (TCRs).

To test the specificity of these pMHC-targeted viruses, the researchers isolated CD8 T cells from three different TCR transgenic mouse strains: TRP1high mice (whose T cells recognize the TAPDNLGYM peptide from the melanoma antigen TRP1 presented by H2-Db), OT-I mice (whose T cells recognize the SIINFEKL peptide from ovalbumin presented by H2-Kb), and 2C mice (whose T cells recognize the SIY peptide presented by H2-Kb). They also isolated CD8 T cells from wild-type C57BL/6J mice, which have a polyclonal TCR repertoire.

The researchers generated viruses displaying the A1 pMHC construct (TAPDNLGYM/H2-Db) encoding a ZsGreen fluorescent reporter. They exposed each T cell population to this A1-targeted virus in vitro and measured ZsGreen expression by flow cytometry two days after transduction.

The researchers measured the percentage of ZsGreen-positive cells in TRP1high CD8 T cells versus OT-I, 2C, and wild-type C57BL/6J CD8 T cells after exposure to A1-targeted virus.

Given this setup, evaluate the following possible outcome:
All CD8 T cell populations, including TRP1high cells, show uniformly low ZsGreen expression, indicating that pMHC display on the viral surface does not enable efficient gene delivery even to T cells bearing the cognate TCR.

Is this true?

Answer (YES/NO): NO